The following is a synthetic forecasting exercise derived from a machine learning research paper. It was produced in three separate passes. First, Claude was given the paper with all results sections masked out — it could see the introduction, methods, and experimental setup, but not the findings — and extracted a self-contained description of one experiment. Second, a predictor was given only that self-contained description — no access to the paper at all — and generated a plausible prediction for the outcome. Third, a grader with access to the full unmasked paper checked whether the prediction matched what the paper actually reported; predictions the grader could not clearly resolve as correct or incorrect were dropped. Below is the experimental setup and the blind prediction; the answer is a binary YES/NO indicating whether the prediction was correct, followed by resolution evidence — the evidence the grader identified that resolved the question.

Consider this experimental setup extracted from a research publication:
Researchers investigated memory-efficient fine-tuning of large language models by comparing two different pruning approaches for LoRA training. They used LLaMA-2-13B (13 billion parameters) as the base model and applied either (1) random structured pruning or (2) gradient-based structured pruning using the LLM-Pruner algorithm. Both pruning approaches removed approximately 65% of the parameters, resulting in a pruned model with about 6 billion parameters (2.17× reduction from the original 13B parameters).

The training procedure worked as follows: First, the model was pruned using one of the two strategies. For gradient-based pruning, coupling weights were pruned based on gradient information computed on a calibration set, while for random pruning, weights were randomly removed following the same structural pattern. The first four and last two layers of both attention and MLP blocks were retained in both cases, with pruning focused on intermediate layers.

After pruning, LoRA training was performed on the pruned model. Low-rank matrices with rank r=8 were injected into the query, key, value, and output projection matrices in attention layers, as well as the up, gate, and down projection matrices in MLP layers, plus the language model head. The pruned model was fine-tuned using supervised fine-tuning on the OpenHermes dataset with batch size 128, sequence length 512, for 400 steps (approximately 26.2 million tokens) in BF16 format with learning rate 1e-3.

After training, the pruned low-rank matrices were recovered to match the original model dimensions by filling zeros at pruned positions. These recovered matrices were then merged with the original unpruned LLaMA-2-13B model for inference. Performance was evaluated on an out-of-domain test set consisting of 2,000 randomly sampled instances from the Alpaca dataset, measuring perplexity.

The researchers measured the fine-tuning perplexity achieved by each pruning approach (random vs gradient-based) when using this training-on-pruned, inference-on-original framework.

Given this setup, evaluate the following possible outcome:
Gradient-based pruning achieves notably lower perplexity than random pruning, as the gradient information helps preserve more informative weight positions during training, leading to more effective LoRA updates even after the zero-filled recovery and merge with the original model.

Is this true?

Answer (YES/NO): NO